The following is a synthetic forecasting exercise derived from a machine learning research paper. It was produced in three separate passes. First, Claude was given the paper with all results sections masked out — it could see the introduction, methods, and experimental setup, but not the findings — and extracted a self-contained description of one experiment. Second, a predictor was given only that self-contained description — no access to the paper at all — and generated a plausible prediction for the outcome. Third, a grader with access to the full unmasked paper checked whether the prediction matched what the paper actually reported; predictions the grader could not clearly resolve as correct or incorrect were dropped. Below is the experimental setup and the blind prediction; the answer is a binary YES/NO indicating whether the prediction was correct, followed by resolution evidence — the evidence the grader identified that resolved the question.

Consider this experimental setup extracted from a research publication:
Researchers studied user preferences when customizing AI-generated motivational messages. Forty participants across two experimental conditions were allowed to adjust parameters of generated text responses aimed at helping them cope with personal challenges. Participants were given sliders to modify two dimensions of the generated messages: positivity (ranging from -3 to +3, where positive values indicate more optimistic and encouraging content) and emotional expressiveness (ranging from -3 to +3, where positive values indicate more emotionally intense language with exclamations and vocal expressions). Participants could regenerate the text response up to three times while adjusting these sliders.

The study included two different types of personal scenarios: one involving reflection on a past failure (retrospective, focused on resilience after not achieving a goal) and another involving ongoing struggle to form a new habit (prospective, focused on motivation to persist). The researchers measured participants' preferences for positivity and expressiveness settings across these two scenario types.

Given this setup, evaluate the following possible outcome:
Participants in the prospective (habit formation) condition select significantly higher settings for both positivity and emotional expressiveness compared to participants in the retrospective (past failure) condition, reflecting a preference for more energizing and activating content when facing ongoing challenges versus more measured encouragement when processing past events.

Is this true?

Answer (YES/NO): NO